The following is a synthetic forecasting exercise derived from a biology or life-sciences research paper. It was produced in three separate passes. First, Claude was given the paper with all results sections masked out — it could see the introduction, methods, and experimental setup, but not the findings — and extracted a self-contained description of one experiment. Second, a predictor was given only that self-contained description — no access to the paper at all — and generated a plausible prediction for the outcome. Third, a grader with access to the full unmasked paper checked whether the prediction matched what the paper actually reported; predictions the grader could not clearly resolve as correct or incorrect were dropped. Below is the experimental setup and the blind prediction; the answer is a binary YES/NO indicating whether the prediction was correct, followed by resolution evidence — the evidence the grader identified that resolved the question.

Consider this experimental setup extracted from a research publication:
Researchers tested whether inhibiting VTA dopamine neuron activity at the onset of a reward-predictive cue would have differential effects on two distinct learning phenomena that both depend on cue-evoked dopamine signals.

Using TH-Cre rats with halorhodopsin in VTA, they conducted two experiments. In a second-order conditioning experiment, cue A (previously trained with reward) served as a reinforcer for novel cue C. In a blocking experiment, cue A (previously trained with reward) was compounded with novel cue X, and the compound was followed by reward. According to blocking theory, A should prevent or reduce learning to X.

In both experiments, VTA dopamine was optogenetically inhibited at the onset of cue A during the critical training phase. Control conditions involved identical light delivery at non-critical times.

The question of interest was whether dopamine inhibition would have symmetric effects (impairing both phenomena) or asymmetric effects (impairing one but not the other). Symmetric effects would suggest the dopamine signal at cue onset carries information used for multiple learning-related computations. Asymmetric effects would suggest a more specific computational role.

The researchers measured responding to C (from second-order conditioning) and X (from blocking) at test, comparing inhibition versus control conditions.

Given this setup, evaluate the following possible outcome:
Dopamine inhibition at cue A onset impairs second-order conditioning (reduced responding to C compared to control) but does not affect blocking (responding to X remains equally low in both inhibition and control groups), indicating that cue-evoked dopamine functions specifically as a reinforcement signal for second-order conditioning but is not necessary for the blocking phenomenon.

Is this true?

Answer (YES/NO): YES